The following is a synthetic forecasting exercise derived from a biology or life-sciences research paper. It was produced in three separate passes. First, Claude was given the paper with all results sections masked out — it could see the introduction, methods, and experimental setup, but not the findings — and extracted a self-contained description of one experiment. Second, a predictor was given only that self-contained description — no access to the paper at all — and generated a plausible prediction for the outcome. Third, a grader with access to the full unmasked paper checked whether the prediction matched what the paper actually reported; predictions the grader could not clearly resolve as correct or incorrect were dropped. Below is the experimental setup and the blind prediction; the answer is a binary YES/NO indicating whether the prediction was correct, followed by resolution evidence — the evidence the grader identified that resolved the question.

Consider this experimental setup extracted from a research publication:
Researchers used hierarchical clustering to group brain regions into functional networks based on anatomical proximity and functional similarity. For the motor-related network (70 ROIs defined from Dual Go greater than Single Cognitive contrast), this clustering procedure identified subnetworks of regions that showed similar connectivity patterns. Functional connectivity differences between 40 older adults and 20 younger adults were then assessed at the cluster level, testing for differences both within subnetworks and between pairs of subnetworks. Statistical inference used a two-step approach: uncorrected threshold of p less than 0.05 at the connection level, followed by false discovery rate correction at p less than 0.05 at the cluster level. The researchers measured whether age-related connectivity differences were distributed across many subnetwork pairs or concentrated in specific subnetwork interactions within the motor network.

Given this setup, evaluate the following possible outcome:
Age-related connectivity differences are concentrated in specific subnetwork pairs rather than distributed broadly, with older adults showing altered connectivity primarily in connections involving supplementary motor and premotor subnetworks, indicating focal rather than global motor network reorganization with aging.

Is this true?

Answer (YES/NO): NO